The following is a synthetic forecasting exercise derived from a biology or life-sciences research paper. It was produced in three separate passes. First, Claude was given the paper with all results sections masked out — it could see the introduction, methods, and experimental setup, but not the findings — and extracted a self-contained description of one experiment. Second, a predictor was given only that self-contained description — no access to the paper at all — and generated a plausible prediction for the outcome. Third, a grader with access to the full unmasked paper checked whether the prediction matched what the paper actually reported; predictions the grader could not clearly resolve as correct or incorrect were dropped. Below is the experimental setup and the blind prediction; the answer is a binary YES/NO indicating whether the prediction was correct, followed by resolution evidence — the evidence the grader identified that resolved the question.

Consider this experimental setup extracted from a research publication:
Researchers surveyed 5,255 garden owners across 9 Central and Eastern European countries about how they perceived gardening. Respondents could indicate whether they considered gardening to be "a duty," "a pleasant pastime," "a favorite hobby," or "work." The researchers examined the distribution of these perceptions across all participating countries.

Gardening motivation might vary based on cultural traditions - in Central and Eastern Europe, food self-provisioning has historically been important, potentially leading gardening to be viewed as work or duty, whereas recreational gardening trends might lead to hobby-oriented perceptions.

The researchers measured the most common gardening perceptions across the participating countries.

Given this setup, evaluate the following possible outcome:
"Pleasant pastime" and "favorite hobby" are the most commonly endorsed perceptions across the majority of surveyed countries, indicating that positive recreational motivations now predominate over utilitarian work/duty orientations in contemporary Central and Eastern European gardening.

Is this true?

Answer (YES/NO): YES